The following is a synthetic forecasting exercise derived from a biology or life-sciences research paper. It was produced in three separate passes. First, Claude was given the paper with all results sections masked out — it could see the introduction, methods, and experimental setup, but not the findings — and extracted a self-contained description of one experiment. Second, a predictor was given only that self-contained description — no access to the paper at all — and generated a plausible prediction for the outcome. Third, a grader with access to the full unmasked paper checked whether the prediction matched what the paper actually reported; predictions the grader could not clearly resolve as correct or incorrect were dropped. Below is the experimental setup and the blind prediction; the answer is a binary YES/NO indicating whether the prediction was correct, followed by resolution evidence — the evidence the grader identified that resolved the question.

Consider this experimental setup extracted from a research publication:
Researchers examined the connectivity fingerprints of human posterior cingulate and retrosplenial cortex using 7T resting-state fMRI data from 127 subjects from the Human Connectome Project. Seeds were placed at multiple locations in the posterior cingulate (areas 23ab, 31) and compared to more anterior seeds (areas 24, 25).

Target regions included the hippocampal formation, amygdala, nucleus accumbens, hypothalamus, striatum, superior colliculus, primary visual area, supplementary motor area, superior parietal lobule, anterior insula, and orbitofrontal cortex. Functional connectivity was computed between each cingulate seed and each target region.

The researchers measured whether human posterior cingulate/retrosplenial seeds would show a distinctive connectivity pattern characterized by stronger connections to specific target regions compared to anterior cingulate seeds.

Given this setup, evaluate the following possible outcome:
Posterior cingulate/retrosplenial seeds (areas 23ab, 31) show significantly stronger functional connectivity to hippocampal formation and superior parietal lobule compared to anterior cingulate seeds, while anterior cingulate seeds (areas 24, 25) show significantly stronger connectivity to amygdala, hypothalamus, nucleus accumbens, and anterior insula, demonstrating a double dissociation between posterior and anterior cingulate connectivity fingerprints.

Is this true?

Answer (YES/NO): NO